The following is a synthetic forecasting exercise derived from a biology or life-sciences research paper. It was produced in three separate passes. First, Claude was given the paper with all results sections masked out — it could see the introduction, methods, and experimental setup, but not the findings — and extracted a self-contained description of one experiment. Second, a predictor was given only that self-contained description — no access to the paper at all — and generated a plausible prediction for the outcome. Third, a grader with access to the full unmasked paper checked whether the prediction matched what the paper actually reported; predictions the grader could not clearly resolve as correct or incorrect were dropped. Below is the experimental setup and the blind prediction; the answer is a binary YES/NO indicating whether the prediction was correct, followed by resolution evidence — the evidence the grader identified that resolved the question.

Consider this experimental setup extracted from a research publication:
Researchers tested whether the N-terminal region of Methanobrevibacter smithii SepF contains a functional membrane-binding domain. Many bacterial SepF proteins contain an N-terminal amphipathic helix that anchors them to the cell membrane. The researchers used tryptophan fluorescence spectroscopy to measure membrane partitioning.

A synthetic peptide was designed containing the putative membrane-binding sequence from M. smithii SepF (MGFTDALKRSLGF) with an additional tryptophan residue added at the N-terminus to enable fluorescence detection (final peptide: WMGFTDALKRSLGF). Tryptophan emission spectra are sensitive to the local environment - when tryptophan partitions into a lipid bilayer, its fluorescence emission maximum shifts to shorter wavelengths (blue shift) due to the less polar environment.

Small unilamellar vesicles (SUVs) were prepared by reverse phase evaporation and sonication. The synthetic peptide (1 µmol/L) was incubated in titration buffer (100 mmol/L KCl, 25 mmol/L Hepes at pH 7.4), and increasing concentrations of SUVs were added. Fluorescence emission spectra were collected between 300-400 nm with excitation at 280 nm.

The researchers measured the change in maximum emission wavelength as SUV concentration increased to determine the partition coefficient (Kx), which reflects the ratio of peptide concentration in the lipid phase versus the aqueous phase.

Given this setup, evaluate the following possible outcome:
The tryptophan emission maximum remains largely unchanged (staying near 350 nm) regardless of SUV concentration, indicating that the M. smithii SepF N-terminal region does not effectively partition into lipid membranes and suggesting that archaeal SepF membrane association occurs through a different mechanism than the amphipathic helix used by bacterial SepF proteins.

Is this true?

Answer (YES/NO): NO